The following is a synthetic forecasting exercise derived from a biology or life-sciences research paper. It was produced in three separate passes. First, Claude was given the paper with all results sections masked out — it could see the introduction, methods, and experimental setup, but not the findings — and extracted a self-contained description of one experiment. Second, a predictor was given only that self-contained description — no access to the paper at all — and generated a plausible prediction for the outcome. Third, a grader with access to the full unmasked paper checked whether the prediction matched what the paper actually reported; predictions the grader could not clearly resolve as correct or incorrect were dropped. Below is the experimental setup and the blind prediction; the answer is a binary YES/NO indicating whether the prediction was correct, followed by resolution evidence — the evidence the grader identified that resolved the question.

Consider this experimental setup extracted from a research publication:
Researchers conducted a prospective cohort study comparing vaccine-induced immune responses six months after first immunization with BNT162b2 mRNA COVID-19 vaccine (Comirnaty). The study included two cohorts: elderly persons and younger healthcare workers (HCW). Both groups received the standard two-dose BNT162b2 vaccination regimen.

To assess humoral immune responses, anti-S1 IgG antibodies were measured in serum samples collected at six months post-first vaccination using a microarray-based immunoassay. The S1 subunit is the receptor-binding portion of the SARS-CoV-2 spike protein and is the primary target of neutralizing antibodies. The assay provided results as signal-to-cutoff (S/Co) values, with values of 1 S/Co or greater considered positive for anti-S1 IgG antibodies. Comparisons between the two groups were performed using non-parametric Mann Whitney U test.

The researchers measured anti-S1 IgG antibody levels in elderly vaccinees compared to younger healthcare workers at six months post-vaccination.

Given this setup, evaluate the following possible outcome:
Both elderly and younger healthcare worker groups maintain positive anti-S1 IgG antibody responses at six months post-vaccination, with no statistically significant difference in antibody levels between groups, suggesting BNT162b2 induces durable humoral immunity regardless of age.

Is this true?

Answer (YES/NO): NO